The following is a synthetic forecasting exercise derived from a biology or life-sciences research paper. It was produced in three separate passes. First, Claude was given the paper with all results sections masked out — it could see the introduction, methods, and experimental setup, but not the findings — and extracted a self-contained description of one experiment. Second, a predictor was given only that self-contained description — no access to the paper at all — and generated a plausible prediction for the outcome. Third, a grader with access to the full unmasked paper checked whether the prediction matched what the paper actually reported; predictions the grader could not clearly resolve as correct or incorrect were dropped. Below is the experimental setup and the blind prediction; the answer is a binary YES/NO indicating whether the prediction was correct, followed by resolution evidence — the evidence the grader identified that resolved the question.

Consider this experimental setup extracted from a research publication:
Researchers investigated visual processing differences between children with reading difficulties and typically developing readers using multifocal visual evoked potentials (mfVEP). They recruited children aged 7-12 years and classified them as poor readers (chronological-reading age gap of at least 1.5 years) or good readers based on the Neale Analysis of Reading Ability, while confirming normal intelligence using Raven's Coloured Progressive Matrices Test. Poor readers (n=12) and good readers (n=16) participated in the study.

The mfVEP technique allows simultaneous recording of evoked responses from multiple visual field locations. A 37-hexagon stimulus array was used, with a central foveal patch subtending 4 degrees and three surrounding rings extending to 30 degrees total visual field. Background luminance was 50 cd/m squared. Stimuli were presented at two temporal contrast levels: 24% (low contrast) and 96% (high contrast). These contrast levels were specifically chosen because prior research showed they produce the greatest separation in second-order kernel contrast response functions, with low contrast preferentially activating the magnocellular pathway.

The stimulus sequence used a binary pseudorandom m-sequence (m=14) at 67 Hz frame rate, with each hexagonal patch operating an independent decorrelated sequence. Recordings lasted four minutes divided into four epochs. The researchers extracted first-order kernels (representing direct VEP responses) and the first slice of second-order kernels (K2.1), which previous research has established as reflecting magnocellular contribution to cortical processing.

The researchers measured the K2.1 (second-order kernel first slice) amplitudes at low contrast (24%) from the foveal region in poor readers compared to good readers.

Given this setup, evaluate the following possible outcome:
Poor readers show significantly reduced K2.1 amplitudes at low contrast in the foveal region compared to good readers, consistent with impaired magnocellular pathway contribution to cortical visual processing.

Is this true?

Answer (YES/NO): NO